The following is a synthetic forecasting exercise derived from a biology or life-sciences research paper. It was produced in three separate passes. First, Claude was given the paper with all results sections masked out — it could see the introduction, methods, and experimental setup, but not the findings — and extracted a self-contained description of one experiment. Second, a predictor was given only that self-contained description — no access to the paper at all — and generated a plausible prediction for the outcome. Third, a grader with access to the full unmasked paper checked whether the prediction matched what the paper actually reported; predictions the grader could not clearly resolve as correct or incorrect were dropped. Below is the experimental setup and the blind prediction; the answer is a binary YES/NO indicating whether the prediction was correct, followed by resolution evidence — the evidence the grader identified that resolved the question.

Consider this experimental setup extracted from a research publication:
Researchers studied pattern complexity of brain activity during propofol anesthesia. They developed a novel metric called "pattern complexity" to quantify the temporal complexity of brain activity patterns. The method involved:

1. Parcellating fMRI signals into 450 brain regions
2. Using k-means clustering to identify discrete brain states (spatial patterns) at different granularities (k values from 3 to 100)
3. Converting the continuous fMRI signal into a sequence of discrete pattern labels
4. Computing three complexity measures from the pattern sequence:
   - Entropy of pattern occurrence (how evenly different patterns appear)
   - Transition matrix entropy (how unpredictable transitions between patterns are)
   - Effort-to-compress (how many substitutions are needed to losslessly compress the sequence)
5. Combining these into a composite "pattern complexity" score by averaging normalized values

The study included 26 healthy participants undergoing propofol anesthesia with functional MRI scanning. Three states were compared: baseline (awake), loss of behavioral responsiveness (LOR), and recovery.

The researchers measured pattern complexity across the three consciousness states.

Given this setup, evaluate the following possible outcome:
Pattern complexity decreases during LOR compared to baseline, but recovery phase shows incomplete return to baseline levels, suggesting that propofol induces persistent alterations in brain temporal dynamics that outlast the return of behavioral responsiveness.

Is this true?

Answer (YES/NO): NO